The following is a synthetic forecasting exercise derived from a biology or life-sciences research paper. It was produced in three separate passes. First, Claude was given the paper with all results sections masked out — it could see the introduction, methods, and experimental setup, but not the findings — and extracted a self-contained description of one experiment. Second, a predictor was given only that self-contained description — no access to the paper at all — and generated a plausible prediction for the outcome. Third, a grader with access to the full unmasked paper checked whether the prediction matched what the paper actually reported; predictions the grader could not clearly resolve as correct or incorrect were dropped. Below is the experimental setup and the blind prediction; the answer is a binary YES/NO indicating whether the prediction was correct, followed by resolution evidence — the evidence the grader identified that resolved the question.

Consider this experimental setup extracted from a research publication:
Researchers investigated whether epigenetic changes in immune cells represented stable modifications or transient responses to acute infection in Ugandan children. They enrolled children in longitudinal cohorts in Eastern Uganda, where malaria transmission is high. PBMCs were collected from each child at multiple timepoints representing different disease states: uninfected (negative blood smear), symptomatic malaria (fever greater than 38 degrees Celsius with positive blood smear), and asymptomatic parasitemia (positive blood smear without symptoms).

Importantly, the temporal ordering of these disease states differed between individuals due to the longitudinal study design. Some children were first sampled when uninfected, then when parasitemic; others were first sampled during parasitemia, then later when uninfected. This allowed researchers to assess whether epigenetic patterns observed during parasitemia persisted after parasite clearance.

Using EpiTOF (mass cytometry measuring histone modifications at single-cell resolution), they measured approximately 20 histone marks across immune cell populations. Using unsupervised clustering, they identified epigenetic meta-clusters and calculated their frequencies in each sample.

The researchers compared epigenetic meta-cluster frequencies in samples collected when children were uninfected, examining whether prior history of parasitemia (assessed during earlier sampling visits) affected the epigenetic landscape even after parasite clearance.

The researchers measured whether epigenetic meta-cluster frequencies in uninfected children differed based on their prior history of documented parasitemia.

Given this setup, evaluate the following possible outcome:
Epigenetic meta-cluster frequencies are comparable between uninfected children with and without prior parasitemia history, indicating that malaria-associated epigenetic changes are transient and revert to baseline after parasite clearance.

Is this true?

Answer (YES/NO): NO